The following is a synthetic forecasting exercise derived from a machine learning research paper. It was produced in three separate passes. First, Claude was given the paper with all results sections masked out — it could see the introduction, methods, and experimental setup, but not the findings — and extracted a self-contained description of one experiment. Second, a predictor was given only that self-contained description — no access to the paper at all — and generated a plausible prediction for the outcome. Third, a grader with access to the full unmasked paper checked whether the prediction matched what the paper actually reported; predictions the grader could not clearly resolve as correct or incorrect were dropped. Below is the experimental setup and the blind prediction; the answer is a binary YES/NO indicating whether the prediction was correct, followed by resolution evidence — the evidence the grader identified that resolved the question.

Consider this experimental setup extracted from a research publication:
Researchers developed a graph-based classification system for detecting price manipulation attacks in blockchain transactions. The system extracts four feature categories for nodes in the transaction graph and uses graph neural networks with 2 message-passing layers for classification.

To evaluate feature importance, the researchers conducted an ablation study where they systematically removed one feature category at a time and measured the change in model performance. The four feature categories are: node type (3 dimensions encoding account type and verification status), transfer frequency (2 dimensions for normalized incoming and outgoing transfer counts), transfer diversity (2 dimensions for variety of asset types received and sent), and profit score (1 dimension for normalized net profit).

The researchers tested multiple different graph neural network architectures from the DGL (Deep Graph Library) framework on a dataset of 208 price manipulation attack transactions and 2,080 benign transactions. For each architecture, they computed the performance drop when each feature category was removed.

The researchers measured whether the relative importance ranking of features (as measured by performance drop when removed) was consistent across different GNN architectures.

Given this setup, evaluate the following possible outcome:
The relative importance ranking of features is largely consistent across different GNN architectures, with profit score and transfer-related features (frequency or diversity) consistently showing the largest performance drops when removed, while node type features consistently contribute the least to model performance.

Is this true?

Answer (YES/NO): NO